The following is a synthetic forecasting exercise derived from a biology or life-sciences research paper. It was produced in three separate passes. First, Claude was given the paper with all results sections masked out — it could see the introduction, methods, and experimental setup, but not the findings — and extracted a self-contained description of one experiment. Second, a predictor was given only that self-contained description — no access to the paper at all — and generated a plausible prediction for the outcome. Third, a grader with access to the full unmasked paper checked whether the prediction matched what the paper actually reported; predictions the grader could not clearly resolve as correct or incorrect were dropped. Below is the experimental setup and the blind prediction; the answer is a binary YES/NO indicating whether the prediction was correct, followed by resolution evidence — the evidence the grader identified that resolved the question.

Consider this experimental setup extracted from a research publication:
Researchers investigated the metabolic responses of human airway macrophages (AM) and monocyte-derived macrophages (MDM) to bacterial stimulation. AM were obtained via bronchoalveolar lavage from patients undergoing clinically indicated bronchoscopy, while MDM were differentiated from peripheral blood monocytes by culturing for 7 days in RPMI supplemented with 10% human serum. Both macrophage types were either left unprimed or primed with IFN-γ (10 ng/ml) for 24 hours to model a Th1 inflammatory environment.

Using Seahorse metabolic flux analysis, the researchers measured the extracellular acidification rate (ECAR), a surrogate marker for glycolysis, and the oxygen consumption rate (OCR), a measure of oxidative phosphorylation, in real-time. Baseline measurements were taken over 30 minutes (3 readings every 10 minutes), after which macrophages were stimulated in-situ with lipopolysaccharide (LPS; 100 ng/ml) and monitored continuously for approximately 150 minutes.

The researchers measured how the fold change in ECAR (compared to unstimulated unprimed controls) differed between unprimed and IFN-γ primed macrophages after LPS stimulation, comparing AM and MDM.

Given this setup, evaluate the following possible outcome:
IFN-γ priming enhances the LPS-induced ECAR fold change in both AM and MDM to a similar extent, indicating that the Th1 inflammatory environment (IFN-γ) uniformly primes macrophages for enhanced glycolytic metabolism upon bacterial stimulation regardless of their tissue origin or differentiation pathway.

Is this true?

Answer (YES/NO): YES